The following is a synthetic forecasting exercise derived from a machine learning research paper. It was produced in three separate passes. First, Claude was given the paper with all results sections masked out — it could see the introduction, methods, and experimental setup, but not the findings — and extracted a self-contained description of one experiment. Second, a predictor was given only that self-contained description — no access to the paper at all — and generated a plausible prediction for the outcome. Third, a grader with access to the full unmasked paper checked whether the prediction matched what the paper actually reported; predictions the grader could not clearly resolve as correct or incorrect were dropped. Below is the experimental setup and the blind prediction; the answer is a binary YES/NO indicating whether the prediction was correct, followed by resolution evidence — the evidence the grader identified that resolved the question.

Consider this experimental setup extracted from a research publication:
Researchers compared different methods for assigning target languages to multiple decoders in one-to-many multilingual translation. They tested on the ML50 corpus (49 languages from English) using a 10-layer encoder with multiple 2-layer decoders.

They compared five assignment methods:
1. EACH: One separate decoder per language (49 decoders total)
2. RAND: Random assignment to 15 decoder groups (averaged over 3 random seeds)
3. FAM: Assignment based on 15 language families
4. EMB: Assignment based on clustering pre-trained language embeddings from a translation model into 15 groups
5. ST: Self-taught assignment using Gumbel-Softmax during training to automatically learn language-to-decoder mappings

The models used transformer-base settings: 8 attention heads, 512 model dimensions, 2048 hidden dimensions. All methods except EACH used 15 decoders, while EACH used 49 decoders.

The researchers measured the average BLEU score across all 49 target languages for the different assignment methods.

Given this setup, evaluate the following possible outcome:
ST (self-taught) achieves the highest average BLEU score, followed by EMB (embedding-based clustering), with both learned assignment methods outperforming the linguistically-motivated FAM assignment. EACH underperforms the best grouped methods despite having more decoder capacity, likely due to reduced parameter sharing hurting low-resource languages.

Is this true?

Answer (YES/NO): NO